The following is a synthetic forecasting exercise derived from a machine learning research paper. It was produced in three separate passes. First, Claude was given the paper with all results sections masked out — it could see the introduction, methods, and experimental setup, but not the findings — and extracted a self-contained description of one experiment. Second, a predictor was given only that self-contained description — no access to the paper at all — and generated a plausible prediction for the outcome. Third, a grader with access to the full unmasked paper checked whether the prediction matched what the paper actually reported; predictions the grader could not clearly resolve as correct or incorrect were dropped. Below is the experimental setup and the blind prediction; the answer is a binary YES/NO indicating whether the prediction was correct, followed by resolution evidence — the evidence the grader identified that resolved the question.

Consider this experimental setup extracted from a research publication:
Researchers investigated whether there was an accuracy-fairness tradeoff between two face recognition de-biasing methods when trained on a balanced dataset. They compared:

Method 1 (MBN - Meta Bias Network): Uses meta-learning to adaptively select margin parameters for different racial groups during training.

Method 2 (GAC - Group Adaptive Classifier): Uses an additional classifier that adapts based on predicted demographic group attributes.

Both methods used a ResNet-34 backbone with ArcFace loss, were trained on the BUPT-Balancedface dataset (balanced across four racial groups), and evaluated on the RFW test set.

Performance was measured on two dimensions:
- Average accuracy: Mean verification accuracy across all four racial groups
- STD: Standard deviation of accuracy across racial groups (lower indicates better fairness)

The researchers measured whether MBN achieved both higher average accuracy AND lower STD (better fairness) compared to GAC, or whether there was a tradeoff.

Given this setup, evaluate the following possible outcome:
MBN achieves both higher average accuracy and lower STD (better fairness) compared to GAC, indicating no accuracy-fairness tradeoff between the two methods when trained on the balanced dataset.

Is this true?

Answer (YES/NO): YES